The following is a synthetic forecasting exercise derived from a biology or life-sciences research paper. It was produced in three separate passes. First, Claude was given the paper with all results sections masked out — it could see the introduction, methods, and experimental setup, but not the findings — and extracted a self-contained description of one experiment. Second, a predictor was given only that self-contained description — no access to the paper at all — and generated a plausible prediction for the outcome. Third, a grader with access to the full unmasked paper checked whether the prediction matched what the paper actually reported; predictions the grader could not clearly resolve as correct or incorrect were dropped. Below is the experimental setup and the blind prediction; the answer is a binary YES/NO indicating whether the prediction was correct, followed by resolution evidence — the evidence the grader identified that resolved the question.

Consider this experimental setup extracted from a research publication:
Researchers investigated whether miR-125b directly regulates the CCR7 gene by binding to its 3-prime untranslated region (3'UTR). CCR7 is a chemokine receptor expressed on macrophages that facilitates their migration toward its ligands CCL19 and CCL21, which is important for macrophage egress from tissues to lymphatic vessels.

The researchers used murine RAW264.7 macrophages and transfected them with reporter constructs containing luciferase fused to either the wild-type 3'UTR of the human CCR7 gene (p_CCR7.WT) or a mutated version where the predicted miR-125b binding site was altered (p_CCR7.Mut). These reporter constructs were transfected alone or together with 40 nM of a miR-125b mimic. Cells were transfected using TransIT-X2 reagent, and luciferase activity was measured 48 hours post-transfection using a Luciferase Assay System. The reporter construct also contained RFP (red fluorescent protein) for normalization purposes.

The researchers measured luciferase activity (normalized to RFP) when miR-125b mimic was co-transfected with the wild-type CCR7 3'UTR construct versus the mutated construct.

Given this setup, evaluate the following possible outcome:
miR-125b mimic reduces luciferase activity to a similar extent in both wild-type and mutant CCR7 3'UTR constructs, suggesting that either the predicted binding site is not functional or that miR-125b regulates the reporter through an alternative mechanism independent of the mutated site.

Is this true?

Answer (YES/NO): NO